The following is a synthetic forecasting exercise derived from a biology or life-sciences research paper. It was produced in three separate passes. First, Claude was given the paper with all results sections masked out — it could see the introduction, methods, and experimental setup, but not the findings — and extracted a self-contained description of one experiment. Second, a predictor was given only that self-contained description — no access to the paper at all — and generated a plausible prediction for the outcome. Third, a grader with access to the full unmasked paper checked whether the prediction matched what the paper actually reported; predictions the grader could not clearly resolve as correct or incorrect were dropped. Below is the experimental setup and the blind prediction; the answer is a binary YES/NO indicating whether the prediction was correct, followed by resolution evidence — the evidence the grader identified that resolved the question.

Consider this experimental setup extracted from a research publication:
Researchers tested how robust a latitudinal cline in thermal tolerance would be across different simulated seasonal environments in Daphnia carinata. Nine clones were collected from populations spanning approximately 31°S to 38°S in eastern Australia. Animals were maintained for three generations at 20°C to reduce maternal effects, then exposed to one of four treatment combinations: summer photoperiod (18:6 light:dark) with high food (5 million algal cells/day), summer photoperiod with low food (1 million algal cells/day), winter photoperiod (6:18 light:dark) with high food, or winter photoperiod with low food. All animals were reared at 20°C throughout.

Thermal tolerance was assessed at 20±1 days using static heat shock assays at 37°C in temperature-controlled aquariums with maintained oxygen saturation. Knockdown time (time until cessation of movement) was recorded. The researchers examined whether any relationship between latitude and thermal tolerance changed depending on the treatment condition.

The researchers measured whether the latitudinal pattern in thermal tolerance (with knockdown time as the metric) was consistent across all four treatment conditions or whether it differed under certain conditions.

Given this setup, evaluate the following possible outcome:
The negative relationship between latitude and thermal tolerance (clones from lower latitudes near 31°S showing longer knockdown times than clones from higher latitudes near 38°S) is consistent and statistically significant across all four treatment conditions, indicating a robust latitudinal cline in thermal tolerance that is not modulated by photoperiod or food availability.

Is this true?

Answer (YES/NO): NO